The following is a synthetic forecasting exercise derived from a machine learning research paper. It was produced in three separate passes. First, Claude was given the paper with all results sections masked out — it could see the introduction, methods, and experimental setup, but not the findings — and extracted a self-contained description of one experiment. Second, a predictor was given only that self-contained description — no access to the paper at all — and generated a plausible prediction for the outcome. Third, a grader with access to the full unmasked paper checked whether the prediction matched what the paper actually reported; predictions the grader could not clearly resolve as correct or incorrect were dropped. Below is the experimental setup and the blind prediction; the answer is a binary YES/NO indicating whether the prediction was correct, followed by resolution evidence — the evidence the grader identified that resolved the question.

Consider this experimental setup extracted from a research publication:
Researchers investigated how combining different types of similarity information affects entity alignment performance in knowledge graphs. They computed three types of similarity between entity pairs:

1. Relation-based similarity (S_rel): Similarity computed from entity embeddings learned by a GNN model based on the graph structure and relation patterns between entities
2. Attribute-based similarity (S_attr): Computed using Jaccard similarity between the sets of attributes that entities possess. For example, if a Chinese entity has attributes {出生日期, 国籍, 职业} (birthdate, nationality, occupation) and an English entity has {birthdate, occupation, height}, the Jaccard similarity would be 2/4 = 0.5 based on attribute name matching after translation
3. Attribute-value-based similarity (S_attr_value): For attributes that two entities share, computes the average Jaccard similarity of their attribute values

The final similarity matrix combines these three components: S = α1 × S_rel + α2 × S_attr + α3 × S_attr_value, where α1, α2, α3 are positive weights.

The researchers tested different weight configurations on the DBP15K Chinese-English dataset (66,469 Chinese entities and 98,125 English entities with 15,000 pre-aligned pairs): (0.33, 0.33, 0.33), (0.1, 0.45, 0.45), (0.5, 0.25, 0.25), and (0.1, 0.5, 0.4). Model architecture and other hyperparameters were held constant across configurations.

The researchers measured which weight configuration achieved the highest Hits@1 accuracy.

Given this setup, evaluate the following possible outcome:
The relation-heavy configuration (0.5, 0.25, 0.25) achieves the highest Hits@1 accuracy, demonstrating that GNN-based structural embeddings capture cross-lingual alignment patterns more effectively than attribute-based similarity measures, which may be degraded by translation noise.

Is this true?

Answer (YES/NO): NO